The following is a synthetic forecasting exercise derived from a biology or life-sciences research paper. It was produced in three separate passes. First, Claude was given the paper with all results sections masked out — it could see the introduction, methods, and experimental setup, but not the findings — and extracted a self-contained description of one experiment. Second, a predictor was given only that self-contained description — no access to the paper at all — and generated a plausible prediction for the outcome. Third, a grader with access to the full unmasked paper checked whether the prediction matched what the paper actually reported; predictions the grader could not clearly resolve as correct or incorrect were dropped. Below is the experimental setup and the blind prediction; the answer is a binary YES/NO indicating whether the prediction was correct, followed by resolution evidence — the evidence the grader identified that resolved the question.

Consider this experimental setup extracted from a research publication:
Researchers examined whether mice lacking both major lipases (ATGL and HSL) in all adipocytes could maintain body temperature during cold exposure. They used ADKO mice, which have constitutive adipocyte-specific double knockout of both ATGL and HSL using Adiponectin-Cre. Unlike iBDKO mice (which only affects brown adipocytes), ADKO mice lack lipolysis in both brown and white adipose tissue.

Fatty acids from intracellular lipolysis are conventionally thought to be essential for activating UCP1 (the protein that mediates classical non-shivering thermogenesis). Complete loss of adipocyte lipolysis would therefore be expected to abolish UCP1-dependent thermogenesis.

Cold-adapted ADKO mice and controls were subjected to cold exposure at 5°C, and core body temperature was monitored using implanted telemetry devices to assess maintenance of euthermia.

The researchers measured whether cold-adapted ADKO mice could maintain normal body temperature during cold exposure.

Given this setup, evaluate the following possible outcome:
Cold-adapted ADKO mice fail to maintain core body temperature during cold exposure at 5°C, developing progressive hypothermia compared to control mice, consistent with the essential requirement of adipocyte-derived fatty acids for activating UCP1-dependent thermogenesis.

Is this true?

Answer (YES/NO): NO